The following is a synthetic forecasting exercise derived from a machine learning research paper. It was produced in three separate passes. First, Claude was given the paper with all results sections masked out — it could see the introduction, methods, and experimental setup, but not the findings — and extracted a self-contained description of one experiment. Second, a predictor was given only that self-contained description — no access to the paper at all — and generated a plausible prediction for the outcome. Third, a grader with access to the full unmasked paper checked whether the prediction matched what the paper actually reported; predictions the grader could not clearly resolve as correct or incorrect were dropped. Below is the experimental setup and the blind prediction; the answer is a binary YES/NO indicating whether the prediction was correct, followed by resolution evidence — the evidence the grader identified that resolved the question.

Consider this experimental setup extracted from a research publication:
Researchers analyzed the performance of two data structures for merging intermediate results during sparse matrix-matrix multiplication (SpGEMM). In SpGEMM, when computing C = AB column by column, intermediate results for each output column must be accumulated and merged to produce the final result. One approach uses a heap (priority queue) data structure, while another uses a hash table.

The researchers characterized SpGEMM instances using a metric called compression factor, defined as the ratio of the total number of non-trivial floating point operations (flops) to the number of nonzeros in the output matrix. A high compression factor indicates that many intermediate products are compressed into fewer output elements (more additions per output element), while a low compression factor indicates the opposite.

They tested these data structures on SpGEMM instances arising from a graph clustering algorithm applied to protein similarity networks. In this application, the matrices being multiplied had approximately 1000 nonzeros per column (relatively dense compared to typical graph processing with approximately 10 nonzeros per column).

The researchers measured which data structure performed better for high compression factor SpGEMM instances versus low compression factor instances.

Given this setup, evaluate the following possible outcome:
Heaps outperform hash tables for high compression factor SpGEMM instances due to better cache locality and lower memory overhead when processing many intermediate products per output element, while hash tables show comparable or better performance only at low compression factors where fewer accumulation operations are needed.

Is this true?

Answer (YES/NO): NO